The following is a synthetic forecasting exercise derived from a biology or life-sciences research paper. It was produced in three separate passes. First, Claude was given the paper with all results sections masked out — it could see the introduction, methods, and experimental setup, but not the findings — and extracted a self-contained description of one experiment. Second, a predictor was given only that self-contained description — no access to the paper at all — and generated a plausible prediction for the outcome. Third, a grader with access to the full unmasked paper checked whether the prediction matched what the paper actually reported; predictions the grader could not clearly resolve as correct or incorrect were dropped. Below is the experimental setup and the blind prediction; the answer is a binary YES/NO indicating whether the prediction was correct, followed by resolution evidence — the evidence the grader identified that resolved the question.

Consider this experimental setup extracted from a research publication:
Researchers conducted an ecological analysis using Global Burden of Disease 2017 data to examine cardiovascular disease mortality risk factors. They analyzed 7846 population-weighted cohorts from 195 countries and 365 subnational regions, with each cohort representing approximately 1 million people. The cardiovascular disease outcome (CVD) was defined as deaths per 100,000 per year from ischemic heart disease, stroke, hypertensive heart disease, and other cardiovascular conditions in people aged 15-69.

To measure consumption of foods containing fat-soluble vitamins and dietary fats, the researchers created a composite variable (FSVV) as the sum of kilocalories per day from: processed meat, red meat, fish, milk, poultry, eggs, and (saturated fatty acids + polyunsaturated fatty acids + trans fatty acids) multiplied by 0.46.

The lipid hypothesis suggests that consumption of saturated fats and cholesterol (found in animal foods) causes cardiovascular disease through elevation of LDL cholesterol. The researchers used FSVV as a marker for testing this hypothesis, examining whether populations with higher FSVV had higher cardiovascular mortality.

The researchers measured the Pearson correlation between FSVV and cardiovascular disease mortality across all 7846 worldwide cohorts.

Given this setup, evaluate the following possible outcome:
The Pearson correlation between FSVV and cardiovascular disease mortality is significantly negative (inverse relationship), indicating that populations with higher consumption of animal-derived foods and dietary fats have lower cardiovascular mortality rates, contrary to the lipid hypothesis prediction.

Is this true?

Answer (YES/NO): YES